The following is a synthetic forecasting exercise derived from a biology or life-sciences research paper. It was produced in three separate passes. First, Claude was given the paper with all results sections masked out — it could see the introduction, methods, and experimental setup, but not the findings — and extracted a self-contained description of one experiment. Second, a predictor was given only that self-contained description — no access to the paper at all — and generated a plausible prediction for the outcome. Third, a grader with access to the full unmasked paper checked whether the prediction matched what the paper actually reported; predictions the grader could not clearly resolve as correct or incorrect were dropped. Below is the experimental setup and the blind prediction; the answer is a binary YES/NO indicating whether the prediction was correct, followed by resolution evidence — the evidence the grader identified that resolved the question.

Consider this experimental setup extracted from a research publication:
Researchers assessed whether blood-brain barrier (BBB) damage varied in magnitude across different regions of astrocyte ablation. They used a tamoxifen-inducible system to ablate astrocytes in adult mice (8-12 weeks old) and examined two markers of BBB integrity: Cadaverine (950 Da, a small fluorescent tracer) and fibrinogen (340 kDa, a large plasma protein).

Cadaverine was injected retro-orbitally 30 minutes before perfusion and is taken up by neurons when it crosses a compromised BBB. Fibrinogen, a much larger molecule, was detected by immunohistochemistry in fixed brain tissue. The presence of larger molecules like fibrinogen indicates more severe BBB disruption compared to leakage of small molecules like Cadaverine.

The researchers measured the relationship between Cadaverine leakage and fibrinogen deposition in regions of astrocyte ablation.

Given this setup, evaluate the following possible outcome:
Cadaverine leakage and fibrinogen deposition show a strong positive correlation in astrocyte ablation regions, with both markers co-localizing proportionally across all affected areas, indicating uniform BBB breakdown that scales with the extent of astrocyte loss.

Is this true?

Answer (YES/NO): NO